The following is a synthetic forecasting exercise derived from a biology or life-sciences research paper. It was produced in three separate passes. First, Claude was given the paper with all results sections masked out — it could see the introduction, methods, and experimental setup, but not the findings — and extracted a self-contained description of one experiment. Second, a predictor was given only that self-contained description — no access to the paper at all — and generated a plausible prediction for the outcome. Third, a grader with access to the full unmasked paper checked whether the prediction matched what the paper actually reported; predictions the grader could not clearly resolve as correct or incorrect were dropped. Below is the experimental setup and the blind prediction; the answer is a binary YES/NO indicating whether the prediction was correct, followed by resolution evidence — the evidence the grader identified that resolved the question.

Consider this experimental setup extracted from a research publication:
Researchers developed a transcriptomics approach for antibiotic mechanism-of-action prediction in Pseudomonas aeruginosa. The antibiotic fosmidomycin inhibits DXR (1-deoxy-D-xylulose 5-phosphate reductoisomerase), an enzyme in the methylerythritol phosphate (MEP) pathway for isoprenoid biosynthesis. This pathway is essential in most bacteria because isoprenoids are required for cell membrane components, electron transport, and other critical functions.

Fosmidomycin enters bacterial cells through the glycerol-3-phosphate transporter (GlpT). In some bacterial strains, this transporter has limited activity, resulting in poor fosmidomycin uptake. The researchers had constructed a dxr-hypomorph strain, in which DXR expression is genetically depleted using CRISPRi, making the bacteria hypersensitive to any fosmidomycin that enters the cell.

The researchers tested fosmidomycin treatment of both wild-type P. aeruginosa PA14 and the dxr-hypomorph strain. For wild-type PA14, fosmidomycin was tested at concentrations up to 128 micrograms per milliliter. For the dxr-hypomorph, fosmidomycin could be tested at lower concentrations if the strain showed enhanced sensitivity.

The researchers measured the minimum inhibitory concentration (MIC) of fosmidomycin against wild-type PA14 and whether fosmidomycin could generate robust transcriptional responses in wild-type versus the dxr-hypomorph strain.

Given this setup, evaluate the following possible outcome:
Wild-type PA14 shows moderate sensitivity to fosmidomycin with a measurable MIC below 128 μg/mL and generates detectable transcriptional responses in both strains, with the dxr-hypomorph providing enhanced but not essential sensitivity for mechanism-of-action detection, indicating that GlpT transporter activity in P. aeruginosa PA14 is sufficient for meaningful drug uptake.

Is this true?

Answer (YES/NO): NO